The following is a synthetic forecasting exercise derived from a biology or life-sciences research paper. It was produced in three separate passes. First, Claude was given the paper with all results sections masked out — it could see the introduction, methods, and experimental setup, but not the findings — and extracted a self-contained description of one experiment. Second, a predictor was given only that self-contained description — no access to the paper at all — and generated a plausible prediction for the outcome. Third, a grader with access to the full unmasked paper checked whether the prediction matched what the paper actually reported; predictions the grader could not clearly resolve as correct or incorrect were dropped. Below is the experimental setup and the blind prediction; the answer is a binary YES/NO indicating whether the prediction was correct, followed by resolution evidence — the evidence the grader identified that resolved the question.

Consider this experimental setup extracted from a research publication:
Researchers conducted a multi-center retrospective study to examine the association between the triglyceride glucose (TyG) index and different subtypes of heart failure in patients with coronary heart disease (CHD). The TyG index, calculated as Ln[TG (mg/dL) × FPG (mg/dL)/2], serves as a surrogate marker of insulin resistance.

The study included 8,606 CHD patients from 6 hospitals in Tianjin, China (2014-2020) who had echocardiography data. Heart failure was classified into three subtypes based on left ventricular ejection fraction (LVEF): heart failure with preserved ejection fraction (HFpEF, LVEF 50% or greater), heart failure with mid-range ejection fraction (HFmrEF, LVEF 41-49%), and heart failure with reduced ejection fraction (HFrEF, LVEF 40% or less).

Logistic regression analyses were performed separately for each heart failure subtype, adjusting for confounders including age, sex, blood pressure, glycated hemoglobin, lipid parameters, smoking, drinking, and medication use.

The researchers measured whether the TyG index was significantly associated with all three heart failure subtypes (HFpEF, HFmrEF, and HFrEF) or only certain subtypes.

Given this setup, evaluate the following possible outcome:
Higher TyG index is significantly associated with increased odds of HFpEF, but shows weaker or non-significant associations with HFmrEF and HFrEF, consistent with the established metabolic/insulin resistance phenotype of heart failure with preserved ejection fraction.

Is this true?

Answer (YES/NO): NO